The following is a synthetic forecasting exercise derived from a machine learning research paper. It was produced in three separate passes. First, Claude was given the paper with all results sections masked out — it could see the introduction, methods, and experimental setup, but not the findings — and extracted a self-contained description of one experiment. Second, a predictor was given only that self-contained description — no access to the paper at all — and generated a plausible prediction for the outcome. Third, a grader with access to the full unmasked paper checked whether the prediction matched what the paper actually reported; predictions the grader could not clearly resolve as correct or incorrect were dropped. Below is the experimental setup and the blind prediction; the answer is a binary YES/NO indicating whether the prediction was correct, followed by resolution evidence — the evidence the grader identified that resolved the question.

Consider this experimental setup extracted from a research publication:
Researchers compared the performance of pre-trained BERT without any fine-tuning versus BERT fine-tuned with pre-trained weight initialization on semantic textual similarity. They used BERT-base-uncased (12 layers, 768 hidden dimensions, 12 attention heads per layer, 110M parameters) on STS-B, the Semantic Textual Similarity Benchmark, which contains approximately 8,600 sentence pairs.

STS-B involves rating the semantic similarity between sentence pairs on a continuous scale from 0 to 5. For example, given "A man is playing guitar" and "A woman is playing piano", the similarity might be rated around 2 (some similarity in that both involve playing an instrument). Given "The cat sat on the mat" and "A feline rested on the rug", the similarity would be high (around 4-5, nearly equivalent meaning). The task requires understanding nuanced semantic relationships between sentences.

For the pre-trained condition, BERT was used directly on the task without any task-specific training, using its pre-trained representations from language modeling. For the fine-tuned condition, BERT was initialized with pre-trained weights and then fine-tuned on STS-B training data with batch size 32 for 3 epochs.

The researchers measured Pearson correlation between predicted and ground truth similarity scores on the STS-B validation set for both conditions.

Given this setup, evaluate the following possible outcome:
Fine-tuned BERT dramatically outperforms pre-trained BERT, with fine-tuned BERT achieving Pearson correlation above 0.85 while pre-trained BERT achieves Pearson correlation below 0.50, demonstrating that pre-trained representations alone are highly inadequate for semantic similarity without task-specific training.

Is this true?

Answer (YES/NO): NO